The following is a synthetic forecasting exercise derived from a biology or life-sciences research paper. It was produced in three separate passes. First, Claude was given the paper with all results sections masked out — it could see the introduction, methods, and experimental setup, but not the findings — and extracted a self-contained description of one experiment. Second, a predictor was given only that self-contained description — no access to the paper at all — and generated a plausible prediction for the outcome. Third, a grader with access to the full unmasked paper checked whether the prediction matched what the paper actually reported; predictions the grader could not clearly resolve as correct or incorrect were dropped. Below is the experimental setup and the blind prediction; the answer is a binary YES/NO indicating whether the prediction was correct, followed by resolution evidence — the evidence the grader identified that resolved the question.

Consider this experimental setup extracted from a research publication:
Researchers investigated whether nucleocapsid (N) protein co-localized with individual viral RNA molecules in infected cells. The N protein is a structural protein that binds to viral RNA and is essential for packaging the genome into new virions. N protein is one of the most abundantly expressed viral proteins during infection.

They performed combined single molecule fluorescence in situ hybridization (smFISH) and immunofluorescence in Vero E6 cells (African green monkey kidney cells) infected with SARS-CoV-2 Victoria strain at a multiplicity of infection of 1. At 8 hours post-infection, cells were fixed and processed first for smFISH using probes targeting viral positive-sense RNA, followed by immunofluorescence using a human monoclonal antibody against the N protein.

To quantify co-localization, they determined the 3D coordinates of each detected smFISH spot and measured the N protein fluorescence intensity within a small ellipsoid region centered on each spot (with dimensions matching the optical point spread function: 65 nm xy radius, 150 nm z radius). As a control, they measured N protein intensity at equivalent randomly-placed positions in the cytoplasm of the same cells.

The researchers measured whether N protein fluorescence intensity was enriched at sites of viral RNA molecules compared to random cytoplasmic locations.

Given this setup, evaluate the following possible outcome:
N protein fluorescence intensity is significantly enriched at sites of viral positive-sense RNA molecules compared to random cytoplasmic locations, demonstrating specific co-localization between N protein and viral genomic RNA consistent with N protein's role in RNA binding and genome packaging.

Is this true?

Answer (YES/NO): YES